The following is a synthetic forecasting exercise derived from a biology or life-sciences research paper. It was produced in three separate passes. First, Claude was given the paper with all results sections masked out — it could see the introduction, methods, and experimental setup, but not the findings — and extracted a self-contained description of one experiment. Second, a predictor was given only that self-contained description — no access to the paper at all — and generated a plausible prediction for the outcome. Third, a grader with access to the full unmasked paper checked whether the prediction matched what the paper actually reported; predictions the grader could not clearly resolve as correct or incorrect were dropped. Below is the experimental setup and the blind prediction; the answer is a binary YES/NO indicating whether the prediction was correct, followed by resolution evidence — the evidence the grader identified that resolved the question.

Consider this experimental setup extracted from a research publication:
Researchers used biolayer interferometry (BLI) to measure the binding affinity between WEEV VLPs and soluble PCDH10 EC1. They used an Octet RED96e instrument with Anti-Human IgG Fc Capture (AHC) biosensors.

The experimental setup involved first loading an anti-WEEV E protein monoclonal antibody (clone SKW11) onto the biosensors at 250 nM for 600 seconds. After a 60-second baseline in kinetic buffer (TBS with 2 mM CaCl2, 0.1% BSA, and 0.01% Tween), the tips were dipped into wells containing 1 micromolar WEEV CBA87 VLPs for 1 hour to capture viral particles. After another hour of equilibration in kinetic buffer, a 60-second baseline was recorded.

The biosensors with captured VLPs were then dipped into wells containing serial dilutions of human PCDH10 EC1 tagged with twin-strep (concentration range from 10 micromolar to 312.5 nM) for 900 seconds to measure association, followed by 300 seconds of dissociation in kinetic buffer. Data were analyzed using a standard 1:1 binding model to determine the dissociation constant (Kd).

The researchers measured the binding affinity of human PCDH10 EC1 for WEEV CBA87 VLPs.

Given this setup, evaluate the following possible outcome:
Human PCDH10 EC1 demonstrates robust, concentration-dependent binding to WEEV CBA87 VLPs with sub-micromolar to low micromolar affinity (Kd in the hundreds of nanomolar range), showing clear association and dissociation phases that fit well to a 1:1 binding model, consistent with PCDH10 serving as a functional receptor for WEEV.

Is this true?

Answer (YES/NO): NO